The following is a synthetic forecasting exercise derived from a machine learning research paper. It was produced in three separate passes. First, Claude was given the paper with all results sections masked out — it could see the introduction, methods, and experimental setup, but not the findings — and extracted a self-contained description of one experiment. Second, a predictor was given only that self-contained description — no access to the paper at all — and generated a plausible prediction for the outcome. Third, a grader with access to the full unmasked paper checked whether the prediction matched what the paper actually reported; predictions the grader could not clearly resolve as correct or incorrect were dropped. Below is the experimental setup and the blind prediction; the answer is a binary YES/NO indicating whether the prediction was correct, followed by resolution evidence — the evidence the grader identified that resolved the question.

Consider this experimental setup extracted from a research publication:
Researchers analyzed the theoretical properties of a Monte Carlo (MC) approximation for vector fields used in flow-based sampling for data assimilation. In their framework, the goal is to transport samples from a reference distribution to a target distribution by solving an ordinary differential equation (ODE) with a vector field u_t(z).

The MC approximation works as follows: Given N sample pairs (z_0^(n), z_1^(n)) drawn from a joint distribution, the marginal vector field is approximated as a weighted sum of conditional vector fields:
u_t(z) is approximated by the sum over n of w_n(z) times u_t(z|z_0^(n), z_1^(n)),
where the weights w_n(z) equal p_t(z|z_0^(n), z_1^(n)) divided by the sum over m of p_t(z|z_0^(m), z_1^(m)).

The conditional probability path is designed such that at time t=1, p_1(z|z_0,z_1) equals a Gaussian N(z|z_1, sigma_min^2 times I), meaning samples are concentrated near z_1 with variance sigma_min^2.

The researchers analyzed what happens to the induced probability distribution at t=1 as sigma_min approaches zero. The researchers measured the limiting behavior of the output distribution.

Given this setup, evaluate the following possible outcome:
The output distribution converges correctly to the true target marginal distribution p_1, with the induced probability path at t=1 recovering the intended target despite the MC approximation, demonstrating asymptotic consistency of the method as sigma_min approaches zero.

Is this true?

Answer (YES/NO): NO